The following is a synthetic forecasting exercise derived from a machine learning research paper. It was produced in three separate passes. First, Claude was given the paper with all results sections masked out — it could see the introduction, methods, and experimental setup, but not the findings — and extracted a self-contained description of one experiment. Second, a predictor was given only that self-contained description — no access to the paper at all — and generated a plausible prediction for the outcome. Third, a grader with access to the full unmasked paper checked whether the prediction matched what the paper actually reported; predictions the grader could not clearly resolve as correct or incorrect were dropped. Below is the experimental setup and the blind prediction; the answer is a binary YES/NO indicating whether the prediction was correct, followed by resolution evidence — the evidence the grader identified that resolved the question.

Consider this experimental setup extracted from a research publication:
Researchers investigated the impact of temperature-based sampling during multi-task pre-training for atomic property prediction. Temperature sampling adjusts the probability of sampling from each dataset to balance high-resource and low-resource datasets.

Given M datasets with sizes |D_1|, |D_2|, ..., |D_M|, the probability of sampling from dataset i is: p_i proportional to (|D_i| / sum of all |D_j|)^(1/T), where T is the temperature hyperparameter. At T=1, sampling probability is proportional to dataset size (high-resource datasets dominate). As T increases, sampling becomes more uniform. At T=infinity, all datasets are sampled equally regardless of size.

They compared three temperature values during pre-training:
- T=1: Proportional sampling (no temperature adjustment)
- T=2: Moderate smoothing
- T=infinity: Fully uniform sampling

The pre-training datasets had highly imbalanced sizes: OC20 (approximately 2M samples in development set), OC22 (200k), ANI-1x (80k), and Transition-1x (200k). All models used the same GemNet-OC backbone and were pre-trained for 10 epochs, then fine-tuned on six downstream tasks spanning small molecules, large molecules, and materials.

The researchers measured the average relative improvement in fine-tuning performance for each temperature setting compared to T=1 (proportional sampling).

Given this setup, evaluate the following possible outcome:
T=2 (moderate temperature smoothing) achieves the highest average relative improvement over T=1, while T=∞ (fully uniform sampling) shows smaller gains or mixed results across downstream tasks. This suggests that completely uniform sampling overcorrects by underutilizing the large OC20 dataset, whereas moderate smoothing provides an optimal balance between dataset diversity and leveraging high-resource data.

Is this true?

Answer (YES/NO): NO